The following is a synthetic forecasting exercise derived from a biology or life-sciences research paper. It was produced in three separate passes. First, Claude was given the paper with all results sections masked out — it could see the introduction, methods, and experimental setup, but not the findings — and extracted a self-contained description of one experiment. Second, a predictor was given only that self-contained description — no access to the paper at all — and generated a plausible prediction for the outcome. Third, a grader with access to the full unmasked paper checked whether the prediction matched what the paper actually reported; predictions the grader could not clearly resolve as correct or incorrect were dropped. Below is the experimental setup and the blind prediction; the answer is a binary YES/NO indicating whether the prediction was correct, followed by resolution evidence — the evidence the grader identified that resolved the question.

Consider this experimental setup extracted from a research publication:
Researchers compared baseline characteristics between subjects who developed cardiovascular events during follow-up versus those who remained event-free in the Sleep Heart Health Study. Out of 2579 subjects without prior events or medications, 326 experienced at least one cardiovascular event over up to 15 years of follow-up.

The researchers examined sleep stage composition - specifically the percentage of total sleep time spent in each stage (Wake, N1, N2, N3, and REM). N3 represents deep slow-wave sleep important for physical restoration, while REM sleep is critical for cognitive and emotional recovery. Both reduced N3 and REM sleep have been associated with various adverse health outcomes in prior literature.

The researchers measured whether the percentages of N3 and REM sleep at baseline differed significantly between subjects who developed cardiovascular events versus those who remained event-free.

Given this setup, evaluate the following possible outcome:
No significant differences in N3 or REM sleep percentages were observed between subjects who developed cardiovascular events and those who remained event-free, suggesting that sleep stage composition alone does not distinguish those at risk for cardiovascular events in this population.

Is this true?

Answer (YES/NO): NO